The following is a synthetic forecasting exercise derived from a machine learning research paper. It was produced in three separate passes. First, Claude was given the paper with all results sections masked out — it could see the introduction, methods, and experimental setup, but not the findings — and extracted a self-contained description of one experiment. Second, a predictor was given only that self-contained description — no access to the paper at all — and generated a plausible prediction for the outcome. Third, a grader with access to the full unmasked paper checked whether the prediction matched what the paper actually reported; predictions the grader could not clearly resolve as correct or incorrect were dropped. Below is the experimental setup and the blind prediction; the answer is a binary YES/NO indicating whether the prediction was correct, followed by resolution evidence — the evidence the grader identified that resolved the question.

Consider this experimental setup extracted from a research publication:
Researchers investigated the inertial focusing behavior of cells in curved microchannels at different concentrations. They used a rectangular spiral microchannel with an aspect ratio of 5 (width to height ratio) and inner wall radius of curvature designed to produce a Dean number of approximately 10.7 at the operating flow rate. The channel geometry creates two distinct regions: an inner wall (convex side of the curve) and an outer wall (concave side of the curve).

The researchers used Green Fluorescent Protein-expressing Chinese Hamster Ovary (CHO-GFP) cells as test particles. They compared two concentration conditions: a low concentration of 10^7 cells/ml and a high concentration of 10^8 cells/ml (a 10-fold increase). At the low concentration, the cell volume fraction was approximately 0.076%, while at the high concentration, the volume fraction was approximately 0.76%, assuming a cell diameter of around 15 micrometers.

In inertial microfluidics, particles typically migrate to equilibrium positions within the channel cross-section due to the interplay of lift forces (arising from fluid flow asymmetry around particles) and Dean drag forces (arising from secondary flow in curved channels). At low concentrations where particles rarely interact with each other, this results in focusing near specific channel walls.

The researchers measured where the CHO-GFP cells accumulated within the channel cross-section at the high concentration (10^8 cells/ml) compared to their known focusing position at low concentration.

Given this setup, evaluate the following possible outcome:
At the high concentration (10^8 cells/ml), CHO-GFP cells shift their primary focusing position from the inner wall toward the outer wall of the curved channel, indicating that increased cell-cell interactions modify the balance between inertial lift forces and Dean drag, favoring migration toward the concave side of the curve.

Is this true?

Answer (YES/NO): YES